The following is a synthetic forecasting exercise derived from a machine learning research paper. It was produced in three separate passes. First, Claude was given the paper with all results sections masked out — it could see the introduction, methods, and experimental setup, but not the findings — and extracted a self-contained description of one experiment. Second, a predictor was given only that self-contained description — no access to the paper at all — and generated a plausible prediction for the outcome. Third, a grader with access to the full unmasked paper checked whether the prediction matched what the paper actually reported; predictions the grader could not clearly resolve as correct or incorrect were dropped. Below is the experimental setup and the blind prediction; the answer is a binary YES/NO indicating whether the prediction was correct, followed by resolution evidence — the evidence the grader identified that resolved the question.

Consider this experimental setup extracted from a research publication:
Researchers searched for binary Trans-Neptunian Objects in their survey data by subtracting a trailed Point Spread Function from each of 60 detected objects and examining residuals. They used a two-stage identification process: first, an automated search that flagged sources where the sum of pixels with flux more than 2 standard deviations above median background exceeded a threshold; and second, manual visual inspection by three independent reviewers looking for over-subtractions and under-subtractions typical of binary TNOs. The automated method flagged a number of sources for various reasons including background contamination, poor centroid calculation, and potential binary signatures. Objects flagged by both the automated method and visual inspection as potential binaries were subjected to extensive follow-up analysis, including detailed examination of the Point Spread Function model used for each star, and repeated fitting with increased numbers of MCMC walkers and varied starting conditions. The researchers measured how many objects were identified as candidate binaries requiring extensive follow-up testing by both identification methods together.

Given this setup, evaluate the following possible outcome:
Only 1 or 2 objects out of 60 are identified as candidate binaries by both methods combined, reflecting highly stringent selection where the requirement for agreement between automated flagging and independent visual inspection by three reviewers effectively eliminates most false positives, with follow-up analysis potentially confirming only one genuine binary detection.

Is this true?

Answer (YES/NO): NO